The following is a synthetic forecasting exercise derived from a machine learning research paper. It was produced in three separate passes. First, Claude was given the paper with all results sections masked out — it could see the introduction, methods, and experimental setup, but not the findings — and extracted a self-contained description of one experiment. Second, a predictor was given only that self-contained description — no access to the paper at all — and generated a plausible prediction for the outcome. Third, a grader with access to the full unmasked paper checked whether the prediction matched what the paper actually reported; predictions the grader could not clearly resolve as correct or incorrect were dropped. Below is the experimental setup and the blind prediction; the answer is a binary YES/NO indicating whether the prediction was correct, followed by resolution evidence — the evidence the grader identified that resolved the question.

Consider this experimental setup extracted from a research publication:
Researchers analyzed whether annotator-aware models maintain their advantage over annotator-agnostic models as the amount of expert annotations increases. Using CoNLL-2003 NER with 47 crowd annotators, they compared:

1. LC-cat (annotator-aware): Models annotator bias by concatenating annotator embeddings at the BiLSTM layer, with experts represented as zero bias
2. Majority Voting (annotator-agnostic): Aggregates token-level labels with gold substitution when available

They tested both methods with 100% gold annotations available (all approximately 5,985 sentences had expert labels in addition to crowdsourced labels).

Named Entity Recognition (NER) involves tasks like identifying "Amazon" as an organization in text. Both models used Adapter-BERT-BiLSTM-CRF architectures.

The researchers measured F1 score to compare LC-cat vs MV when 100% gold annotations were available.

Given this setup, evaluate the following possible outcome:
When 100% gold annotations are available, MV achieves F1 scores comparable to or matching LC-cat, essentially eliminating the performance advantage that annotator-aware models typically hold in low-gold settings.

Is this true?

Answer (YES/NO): NO